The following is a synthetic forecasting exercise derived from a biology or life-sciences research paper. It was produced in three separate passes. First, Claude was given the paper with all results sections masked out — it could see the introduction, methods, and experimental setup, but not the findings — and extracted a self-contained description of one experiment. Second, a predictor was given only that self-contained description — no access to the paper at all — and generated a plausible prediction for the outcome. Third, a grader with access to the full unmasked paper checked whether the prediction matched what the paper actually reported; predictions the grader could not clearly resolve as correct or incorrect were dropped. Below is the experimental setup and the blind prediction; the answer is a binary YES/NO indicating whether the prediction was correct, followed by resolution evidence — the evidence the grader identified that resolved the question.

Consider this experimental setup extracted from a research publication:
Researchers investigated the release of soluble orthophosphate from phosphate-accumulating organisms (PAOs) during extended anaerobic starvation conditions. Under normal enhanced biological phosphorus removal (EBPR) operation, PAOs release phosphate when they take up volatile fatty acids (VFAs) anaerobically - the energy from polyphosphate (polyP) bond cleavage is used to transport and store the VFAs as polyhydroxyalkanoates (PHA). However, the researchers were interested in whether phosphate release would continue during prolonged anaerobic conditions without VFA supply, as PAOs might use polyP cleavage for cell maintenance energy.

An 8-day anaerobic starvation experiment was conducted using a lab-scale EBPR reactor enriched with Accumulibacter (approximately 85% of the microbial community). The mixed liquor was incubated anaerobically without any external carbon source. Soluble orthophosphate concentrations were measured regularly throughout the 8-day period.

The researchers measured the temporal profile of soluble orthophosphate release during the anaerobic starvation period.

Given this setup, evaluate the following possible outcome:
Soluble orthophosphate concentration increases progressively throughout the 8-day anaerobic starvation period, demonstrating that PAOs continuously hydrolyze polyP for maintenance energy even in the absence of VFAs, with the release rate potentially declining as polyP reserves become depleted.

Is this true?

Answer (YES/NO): NO